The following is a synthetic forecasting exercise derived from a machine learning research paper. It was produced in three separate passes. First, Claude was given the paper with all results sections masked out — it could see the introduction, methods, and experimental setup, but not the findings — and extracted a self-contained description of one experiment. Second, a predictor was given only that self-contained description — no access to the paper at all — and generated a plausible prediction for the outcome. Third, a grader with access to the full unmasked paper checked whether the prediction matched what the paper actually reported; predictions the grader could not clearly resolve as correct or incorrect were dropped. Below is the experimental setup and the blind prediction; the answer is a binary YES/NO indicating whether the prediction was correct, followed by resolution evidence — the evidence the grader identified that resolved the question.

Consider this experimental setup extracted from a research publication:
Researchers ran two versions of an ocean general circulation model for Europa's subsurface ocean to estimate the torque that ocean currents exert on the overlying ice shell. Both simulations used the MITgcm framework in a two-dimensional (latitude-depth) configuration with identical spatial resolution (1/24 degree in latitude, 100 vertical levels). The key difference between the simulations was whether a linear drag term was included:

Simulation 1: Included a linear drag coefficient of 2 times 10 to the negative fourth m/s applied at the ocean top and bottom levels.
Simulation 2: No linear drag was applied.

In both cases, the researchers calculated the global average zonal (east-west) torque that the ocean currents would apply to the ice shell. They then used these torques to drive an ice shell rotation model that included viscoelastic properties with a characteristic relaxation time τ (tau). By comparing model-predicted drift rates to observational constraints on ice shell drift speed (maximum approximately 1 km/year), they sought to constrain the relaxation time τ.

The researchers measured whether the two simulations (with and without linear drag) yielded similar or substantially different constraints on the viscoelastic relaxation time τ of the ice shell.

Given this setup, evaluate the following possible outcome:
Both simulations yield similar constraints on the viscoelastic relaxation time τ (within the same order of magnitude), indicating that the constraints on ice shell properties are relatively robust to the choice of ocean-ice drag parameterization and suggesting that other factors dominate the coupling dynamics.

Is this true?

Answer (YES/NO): YES